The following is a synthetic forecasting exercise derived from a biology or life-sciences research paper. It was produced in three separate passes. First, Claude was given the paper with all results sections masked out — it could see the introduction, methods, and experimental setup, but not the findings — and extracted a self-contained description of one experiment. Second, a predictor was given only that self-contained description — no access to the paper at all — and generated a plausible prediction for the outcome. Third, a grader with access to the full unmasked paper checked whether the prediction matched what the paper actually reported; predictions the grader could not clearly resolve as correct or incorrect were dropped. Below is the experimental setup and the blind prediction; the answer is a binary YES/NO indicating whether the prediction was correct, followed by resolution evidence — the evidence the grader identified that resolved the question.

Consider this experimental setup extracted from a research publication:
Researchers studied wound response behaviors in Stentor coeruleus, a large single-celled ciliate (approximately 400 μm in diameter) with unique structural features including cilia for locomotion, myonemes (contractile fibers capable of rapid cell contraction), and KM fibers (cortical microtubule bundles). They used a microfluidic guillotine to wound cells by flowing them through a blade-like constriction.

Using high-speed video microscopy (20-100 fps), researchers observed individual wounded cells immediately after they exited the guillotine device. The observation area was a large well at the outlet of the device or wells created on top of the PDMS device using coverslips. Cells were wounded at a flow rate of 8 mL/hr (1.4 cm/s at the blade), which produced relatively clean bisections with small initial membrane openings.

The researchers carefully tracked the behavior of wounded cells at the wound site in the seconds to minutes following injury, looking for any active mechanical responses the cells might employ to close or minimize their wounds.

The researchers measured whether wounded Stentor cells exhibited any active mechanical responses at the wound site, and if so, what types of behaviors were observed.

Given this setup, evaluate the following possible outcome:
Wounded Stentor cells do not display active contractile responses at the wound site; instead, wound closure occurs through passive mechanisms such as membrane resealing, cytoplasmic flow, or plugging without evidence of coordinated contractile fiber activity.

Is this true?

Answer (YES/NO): NO